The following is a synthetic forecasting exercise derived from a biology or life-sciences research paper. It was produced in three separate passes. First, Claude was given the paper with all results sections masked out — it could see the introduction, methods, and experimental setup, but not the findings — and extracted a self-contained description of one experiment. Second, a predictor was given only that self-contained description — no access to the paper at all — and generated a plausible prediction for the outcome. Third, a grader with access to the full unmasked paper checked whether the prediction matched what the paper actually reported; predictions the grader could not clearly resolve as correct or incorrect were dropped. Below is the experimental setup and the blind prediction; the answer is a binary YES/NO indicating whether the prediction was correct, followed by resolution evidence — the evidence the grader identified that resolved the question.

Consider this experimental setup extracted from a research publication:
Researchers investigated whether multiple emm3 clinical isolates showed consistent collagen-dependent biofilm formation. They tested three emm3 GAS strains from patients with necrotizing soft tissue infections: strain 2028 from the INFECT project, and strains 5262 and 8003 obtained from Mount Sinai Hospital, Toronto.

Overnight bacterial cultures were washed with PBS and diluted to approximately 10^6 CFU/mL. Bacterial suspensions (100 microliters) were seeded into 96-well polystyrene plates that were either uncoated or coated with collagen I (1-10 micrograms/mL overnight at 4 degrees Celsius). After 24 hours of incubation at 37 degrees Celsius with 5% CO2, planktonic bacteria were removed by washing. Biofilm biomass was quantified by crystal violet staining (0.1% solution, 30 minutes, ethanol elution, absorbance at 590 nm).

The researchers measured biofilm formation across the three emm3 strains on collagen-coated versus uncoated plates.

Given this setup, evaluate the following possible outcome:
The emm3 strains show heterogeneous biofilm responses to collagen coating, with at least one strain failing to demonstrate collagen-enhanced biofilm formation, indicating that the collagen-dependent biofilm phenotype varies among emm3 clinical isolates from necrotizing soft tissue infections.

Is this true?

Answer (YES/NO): NO